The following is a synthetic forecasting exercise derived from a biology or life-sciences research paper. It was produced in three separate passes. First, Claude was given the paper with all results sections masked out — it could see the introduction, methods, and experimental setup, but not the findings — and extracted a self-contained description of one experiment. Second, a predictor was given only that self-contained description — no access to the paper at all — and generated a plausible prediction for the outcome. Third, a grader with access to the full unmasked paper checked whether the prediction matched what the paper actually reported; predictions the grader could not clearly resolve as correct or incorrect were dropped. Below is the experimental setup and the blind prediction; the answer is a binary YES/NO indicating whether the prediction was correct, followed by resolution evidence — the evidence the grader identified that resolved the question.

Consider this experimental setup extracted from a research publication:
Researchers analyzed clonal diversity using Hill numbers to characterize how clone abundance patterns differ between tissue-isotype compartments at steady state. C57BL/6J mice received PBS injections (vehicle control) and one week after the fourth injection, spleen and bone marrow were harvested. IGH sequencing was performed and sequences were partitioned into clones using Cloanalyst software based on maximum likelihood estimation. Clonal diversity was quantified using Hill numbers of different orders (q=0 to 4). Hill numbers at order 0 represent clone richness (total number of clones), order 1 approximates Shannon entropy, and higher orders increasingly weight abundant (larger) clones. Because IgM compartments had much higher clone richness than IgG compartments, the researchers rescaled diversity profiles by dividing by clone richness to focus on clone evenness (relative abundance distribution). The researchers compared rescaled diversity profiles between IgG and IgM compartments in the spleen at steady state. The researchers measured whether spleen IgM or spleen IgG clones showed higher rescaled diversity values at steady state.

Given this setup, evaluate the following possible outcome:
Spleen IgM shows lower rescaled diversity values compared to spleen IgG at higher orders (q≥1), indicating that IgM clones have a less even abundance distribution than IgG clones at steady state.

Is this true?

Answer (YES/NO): NO